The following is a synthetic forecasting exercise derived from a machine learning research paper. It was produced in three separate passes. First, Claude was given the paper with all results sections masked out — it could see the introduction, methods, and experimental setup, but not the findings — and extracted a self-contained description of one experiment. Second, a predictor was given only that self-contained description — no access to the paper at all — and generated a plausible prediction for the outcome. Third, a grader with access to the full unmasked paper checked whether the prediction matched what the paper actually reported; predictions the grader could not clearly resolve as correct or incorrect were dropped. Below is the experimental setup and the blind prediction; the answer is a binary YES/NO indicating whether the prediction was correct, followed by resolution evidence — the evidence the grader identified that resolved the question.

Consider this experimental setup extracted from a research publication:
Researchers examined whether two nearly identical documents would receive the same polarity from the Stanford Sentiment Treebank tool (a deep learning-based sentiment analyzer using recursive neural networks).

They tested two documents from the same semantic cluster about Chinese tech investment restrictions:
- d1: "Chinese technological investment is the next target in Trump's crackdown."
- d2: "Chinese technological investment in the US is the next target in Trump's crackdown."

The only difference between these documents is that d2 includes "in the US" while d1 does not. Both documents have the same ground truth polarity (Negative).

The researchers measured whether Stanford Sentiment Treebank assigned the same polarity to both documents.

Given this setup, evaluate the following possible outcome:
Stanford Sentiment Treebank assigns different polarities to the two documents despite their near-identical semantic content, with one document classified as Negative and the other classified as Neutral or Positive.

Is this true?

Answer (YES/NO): YES